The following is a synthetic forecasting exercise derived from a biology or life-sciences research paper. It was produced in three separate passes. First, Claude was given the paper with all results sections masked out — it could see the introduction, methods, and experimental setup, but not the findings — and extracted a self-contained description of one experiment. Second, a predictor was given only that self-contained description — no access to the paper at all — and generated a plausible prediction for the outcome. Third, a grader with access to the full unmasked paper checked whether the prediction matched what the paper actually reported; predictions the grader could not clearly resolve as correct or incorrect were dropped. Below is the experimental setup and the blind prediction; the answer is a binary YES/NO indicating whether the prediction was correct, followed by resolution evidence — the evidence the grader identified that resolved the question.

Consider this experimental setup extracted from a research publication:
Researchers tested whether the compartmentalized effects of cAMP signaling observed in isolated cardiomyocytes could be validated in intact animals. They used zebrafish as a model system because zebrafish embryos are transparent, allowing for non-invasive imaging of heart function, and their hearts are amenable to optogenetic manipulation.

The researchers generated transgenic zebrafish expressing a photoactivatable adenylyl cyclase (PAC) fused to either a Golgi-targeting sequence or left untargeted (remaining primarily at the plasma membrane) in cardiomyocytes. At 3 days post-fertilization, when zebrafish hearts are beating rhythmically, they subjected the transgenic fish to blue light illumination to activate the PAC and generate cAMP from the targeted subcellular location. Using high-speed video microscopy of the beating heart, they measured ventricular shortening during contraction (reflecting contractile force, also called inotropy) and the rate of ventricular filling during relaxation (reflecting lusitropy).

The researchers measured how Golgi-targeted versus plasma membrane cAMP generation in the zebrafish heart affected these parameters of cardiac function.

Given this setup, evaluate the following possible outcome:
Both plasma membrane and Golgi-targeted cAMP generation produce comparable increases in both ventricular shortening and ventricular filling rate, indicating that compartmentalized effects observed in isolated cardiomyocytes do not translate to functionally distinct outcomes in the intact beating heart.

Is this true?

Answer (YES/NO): NO